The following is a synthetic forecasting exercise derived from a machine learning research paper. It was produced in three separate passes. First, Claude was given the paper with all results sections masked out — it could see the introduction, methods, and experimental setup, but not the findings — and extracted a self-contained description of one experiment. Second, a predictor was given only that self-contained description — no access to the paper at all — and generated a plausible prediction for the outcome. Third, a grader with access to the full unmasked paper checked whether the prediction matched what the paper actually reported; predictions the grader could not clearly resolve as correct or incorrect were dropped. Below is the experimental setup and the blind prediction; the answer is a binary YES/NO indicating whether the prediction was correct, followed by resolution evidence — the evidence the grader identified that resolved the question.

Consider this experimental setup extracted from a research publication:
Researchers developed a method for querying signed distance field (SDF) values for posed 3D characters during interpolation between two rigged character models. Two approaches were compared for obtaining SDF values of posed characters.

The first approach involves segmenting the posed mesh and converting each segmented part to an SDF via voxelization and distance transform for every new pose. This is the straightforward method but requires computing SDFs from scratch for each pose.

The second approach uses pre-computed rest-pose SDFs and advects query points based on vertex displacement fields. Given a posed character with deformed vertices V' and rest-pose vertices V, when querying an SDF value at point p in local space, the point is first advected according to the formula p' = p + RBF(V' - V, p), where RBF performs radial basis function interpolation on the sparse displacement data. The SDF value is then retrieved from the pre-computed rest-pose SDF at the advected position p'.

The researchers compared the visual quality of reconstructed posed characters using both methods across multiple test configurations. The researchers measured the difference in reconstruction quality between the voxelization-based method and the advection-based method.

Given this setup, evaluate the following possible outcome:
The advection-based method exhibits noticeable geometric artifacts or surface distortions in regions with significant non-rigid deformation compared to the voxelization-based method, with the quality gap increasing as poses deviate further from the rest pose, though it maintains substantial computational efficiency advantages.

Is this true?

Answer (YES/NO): NO